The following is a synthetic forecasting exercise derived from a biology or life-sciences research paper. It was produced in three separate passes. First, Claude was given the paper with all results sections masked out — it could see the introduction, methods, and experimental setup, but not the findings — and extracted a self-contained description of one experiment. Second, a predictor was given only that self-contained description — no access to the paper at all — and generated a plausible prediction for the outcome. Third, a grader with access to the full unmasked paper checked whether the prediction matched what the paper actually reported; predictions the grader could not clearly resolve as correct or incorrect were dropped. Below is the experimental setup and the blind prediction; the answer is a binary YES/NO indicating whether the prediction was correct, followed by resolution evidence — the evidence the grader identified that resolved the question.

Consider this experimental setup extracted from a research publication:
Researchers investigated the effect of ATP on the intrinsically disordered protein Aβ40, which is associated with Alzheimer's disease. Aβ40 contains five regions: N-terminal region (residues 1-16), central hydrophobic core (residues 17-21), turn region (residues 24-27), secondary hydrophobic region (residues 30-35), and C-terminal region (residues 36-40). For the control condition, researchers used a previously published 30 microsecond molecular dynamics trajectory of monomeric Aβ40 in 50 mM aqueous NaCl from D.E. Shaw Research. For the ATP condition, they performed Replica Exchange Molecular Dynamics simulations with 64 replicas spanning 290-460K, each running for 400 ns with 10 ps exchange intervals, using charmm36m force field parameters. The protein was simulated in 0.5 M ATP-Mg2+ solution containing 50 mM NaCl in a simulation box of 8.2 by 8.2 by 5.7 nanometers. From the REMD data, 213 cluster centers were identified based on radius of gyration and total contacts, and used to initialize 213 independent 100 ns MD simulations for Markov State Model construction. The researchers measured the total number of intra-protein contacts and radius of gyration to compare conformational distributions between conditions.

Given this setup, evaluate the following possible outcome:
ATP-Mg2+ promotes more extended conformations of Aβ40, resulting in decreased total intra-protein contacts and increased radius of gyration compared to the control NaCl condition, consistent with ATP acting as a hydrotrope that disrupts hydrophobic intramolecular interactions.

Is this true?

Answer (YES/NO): YES